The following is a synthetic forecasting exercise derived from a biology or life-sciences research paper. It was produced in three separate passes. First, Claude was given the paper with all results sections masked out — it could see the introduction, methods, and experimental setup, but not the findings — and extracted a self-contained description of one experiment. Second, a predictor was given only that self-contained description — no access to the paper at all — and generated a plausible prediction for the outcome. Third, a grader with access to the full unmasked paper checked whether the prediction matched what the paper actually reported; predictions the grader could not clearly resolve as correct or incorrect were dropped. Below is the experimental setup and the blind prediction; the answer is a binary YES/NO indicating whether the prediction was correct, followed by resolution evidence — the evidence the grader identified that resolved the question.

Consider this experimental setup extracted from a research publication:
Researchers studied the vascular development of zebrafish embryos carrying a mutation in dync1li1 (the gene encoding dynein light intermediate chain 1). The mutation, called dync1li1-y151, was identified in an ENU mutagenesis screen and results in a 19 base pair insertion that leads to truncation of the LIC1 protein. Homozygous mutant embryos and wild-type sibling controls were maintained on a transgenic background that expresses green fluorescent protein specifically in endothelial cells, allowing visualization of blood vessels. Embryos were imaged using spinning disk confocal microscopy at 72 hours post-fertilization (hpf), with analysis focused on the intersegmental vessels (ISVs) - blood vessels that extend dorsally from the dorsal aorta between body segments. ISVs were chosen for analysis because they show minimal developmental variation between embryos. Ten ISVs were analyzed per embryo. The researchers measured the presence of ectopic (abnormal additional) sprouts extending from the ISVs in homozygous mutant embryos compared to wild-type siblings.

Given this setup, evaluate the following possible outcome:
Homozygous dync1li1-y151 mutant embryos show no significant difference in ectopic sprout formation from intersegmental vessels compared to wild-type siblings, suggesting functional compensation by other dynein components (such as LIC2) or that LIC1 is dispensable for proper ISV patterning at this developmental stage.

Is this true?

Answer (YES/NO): NO